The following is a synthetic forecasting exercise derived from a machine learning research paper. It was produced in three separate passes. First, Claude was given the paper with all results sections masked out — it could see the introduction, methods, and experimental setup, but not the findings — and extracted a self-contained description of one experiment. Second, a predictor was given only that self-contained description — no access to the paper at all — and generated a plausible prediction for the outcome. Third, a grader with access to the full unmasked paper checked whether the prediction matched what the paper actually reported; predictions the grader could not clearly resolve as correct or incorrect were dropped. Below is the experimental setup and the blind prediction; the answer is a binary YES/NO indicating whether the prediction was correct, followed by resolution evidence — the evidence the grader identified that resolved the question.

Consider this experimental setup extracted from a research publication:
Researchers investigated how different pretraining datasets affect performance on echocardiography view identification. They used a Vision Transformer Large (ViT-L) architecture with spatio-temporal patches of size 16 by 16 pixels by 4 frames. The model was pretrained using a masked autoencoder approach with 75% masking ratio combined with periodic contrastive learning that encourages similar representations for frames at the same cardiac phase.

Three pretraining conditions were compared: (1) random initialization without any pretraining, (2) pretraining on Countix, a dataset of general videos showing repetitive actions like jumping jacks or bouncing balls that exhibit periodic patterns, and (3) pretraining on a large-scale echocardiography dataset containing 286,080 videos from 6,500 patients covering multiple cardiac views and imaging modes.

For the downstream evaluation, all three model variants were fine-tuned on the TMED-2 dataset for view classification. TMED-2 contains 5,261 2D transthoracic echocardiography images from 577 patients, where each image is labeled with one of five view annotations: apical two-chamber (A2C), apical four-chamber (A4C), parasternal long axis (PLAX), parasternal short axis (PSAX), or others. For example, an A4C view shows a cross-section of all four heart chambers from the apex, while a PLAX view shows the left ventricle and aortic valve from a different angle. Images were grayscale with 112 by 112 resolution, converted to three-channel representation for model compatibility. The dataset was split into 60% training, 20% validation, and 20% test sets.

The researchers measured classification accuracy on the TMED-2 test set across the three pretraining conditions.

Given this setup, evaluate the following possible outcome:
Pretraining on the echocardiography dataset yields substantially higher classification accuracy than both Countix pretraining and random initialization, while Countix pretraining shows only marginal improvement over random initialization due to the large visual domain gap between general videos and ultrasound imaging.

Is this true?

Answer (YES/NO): NO